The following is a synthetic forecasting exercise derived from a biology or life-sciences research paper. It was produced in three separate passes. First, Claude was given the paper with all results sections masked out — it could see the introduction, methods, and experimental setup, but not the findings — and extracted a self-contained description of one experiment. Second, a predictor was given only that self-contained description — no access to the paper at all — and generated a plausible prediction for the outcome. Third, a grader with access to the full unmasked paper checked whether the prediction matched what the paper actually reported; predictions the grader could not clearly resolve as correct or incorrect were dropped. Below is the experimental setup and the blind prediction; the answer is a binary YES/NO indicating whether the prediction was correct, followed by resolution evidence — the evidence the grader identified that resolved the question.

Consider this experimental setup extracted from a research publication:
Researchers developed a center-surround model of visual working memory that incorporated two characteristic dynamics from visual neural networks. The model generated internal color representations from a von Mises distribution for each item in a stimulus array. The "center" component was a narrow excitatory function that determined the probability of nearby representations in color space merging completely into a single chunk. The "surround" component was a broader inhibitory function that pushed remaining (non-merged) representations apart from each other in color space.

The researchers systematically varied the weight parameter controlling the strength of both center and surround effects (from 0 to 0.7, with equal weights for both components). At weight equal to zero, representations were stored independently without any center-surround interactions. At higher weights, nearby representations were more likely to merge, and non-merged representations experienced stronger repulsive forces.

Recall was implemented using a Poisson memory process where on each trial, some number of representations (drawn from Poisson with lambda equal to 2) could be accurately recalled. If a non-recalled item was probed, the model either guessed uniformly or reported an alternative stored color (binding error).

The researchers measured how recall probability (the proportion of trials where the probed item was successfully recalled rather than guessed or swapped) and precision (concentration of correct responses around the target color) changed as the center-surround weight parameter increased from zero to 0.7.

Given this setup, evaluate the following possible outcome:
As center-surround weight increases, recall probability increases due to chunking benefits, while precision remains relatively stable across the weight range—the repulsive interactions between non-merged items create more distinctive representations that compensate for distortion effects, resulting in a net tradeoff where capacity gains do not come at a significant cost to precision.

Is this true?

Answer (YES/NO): NO